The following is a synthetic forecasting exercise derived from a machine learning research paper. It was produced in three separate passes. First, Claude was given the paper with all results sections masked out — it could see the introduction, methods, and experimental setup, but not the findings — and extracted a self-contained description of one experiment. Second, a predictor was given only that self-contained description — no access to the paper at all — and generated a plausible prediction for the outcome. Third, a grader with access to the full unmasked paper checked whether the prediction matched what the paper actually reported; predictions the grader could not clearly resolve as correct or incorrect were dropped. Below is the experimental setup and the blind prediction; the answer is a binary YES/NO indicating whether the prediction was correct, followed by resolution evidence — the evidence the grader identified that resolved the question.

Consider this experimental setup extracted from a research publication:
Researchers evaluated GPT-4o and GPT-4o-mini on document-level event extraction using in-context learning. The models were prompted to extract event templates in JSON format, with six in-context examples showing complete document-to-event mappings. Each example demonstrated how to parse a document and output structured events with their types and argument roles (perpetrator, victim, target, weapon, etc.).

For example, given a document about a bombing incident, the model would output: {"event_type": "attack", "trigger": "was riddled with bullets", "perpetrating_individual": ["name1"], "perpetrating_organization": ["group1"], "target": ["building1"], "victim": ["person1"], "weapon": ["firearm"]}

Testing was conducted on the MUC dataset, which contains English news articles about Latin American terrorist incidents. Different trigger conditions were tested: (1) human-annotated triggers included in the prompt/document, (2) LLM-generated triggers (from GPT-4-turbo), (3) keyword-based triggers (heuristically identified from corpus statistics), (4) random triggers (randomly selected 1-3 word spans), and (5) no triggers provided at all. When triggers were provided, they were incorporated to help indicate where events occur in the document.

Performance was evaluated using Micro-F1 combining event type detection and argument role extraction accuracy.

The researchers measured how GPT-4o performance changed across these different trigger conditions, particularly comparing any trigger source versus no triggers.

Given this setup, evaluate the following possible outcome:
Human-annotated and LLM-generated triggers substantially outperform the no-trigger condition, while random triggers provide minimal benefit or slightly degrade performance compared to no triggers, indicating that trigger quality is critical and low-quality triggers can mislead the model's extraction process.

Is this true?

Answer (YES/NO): NO